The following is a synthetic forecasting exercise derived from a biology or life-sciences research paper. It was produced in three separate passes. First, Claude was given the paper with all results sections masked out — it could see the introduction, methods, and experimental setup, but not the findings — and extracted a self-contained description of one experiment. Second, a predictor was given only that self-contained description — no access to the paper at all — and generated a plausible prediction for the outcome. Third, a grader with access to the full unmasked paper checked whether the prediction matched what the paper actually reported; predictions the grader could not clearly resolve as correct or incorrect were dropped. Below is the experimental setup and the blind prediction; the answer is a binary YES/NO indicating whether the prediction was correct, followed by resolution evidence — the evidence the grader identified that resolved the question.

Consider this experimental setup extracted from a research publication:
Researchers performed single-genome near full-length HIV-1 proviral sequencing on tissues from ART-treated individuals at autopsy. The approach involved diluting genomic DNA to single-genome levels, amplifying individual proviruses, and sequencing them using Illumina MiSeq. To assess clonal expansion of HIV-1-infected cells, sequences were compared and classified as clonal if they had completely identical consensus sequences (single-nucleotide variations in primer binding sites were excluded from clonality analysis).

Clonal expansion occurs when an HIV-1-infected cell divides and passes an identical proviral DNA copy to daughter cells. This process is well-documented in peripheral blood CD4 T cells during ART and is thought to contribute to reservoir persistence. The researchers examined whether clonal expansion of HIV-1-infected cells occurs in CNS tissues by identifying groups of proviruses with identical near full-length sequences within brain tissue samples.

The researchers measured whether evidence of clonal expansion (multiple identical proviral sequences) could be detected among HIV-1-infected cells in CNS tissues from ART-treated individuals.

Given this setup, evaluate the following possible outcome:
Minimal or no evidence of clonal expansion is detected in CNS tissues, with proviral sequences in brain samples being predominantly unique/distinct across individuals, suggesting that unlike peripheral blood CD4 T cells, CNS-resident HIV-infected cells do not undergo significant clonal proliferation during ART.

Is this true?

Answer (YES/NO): NO